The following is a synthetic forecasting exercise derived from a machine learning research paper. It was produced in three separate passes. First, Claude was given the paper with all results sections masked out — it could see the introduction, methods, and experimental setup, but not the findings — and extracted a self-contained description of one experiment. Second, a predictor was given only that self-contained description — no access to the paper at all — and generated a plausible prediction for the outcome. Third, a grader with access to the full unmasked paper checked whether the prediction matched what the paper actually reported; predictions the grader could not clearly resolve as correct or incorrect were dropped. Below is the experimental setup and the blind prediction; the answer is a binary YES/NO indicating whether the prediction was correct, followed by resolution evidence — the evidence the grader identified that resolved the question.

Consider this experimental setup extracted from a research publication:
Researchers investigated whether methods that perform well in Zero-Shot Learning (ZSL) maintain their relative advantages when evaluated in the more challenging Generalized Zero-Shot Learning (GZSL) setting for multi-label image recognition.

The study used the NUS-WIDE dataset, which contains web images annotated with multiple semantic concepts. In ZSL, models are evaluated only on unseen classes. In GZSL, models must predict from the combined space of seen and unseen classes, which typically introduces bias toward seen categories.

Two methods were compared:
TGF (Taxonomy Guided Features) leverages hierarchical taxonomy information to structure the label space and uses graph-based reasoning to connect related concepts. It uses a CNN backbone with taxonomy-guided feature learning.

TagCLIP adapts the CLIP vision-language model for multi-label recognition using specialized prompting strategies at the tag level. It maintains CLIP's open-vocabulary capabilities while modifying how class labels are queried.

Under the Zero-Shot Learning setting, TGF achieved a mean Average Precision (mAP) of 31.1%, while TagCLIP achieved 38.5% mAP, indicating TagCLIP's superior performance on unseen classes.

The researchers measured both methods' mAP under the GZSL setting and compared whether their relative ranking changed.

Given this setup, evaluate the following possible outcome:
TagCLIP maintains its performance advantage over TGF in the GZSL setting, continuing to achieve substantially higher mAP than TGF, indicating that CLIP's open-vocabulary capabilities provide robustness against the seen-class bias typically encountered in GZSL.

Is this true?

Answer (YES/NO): NO